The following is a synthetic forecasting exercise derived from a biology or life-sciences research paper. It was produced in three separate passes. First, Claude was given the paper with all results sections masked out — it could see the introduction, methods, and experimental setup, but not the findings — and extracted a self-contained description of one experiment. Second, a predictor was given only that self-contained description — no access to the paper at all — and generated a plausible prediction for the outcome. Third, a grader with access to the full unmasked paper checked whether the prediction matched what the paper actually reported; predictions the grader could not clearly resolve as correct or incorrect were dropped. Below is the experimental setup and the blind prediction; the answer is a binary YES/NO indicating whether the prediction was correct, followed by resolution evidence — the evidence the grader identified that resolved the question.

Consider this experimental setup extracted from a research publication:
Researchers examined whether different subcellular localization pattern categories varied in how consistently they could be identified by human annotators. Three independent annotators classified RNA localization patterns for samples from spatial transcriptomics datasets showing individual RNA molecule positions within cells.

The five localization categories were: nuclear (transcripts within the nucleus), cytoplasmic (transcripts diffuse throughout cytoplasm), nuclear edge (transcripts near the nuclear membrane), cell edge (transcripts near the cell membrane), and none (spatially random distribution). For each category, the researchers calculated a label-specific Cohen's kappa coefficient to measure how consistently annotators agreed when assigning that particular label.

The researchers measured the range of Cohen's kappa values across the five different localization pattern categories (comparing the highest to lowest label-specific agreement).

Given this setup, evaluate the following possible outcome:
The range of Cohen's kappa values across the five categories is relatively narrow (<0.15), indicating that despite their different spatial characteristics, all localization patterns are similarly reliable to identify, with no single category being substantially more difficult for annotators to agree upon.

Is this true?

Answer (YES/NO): NO